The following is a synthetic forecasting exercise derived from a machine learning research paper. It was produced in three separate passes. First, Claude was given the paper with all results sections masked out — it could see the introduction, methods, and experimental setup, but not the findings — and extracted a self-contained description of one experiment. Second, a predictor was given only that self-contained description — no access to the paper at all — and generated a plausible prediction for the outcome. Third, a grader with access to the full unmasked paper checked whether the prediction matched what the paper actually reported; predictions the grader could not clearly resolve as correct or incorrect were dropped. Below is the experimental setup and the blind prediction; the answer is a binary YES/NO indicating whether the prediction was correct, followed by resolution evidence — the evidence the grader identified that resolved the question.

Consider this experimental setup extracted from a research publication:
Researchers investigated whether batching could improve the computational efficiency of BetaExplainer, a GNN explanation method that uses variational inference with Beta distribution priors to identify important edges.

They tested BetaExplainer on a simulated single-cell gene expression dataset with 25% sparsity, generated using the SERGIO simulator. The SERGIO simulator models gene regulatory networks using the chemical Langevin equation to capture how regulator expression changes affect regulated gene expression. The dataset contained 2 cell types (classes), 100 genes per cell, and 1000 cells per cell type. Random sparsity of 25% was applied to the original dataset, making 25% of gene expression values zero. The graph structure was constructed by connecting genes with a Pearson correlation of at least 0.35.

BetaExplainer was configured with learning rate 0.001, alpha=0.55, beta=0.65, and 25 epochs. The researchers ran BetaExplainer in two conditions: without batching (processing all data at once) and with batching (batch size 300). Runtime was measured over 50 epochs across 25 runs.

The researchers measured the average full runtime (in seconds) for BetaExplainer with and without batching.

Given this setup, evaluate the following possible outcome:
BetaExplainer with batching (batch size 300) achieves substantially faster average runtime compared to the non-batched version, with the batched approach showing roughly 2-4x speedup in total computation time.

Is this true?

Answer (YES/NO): NO